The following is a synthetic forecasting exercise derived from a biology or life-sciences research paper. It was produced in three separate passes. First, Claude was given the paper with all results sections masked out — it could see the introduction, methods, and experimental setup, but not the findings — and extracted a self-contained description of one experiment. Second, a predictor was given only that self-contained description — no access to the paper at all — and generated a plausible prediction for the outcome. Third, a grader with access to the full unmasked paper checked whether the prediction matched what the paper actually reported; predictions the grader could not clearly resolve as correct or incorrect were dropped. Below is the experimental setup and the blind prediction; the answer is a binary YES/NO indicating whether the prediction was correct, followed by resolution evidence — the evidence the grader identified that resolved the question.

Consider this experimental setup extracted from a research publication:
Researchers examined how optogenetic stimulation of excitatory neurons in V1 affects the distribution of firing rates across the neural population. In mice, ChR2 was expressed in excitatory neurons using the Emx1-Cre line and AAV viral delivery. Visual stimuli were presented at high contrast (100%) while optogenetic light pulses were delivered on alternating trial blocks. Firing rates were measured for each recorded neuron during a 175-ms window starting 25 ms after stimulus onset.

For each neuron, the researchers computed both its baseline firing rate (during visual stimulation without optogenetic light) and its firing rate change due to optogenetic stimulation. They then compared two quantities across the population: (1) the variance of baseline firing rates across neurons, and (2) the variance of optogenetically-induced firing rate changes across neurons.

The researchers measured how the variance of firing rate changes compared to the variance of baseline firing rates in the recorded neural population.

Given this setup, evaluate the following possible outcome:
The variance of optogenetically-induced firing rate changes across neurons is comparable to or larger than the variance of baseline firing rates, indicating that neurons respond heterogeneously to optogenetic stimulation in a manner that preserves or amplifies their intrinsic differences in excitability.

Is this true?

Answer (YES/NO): YES